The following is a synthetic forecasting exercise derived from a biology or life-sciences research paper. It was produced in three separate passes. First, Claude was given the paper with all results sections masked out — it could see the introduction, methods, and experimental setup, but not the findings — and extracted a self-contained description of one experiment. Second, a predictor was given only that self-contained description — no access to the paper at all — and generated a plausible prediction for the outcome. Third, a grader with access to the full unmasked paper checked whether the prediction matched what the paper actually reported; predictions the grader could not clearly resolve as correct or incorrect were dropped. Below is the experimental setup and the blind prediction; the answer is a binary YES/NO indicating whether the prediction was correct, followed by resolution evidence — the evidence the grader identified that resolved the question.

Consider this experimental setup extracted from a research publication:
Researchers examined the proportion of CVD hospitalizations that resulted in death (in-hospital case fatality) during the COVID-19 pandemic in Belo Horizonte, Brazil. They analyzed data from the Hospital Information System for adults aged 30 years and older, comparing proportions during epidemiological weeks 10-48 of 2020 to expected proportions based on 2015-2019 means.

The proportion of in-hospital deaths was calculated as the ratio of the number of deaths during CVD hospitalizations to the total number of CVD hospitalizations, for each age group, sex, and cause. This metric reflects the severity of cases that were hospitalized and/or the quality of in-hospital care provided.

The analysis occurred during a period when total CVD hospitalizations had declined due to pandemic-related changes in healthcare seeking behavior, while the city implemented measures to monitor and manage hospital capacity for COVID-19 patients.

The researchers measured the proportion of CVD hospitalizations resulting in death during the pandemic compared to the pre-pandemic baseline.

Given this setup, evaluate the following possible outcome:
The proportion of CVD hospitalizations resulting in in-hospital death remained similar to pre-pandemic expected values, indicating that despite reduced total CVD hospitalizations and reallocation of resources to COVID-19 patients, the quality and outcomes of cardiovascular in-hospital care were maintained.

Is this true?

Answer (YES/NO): NO